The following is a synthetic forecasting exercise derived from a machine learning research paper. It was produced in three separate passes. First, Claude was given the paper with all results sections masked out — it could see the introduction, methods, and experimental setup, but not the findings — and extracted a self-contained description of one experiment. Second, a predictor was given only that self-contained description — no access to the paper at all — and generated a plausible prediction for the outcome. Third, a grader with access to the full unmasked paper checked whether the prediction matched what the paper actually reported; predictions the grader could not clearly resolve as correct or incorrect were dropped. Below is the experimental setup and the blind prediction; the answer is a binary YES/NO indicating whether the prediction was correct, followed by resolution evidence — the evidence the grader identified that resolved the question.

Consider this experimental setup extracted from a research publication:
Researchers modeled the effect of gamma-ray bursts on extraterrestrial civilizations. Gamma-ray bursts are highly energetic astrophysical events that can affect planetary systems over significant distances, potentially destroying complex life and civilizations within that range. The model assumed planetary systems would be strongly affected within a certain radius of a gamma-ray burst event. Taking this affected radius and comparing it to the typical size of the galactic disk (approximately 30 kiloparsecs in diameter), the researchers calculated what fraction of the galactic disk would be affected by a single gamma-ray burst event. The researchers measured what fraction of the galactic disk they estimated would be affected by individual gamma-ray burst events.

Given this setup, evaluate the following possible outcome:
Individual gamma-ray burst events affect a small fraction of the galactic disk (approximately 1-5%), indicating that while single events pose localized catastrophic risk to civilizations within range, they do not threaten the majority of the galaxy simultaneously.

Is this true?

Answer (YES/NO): YES